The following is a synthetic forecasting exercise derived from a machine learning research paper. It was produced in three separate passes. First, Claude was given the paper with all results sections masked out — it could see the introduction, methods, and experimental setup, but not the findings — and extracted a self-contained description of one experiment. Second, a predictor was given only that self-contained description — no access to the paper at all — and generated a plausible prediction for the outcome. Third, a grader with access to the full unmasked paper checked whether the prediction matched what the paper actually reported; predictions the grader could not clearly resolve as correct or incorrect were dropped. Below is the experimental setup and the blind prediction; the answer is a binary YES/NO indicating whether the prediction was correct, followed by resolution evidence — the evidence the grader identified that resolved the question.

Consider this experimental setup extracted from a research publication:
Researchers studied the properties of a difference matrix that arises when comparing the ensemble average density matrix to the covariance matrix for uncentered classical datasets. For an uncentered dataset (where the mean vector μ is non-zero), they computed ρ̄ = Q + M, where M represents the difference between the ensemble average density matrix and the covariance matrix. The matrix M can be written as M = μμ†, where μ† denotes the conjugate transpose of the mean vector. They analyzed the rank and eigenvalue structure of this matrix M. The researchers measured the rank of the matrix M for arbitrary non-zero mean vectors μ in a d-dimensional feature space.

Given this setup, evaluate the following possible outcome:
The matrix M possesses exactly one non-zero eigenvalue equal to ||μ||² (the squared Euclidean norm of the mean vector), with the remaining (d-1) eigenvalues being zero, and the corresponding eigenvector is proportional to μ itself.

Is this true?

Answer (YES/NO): YES